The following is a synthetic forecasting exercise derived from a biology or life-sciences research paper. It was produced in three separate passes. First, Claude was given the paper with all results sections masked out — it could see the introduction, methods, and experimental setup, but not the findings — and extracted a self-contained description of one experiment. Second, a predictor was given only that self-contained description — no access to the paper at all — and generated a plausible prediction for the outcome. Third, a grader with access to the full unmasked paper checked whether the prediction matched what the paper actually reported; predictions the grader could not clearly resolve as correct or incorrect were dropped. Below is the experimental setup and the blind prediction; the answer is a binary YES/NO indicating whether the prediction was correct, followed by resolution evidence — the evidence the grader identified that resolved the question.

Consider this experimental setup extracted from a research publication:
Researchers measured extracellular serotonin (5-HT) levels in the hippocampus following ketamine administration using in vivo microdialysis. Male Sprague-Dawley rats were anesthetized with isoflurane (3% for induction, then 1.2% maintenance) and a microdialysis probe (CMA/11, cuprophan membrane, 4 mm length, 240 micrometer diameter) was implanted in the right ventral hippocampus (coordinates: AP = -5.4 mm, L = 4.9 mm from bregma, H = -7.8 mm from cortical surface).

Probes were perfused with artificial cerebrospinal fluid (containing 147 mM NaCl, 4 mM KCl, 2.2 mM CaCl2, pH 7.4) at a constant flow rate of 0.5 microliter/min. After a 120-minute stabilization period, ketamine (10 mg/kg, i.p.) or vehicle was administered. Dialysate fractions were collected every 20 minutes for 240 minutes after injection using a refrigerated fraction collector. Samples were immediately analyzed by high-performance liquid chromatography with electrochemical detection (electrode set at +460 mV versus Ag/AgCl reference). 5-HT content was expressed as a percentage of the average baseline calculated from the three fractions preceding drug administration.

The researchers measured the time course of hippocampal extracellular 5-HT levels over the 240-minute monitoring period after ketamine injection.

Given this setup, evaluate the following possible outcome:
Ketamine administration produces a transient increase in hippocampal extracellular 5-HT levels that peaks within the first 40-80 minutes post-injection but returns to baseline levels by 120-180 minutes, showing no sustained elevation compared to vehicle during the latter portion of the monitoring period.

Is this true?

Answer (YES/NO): NO